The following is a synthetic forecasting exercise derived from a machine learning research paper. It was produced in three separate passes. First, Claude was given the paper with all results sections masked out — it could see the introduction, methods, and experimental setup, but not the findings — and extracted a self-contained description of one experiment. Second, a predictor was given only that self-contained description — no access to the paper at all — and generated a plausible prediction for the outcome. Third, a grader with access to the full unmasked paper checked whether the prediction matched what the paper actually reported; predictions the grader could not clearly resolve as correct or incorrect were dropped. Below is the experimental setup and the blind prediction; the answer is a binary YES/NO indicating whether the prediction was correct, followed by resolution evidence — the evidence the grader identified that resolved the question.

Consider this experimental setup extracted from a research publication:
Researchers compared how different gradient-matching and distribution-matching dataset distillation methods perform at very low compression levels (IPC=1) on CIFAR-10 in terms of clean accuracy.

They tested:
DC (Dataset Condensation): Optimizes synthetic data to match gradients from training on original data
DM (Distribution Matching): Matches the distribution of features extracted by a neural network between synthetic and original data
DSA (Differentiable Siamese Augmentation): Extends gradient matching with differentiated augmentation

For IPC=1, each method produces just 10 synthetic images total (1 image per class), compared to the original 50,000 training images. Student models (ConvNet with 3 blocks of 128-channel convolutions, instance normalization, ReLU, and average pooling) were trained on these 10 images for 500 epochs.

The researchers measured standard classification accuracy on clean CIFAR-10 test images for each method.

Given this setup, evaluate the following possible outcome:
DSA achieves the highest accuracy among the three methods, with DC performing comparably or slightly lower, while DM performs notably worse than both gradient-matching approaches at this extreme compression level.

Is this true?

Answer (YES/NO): NO